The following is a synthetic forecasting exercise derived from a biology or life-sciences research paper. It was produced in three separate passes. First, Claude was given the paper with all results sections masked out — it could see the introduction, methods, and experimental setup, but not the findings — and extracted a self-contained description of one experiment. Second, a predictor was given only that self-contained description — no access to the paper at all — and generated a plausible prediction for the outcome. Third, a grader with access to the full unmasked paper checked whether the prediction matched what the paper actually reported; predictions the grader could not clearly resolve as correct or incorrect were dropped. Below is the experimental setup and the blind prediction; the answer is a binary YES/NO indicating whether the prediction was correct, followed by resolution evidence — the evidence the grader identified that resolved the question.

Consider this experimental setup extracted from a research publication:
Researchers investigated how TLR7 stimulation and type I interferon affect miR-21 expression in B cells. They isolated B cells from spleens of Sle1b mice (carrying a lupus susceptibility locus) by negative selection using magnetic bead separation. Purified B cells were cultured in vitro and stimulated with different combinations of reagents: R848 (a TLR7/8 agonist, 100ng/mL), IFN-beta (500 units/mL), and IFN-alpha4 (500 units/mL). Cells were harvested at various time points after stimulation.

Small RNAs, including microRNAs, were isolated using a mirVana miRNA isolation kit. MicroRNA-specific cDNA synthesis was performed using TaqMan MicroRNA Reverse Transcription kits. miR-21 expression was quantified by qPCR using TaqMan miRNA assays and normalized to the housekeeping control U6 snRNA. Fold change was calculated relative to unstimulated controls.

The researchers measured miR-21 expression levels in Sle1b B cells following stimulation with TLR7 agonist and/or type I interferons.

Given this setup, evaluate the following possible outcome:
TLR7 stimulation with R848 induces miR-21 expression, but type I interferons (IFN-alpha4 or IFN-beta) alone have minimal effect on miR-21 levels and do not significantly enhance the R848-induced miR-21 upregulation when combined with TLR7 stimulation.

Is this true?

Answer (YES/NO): NO